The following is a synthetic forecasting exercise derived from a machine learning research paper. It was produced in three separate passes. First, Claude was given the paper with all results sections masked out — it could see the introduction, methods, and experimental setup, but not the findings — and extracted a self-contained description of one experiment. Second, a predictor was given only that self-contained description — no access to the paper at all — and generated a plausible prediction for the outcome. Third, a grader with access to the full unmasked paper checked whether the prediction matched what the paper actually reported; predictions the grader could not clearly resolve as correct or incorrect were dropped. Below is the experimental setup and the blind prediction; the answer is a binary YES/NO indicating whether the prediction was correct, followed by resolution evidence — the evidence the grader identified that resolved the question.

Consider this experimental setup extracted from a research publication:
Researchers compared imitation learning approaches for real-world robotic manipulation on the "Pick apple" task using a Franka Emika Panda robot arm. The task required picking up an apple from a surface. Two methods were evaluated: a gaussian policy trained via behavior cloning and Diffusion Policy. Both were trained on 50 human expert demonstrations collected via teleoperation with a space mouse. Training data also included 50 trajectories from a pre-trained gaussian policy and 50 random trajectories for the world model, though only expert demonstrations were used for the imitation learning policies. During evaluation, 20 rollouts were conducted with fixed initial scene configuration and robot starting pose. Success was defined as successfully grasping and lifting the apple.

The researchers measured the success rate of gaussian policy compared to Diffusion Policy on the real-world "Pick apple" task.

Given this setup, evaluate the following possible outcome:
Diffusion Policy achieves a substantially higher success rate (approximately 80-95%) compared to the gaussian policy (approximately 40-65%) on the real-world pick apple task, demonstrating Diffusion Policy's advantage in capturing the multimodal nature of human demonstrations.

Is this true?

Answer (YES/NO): NO